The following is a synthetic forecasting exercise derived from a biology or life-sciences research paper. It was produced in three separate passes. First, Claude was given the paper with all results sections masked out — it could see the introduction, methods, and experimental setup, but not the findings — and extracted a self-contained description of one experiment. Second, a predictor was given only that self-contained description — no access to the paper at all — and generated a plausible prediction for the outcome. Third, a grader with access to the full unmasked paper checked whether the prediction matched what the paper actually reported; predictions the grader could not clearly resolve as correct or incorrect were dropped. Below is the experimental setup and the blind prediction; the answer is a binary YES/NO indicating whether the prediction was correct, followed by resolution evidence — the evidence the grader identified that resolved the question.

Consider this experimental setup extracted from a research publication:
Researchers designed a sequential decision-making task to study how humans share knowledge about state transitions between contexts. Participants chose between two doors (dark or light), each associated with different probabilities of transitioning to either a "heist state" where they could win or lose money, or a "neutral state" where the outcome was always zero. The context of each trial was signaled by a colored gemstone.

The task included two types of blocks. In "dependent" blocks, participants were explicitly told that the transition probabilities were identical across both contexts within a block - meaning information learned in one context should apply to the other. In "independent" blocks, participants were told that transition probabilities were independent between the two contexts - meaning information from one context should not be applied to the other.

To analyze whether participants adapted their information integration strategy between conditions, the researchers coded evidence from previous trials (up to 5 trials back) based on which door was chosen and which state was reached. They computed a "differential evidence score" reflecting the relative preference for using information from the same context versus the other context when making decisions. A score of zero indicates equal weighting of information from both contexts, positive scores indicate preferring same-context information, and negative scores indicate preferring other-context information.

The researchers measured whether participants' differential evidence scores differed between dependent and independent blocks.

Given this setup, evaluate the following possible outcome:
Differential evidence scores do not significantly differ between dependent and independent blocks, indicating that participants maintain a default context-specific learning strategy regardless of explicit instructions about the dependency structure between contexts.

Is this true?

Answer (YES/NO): NO